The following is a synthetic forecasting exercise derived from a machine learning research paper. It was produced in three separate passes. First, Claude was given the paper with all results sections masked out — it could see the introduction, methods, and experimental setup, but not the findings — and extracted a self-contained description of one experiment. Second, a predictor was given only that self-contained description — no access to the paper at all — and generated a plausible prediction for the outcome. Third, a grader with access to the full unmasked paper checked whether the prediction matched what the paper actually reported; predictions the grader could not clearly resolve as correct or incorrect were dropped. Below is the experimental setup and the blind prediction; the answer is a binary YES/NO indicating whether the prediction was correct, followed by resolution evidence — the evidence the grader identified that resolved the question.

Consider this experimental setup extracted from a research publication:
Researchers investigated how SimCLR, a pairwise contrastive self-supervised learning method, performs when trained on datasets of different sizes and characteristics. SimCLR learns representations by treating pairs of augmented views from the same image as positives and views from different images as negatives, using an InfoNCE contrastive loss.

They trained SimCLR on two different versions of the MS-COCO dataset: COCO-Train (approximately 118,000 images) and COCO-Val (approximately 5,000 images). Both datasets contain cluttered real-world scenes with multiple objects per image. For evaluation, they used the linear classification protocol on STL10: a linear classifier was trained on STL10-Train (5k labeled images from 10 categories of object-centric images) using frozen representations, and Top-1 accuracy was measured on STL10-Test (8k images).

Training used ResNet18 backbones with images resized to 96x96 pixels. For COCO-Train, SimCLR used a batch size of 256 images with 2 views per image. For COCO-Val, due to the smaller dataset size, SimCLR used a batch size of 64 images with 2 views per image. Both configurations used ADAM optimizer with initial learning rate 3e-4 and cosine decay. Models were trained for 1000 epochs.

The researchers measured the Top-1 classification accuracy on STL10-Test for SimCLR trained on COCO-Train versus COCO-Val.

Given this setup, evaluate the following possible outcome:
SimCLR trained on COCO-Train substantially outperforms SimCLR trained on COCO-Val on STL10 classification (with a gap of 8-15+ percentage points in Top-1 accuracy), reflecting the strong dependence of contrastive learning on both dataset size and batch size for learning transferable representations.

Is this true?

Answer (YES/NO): YES